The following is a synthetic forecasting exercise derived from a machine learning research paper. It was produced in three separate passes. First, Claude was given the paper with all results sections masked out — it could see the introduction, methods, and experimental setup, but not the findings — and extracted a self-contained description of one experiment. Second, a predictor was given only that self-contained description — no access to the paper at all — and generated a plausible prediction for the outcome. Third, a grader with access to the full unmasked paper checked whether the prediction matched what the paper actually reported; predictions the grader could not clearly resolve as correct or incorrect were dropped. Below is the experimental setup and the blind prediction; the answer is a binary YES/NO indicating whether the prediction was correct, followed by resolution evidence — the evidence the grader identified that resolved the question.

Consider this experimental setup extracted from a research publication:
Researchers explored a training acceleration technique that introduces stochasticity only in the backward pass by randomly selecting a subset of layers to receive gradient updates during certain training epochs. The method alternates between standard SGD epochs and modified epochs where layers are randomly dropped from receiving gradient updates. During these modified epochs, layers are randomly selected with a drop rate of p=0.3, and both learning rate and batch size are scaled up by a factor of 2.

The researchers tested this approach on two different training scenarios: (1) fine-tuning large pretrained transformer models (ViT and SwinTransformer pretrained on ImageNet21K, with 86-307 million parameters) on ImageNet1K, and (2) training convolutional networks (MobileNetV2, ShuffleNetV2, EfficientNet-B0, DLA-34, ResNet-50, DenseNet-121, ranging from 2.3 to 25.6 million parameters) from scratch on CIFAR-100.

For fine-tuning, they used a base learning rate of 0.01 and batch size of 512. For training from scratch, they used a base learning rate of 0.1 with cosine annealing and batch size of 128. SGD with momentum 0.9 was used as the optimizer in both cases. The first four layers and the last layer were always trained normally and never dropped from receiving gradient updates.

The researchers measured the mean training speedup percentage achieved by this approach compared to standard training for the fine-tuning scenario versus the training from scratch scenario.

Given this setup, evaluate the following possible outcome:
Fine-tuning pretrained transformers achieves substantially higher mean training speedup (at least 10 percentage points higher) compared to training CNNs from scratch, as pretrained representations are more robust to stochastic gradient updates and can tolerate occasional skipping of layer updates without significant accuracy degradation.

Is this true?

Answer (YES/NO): NO